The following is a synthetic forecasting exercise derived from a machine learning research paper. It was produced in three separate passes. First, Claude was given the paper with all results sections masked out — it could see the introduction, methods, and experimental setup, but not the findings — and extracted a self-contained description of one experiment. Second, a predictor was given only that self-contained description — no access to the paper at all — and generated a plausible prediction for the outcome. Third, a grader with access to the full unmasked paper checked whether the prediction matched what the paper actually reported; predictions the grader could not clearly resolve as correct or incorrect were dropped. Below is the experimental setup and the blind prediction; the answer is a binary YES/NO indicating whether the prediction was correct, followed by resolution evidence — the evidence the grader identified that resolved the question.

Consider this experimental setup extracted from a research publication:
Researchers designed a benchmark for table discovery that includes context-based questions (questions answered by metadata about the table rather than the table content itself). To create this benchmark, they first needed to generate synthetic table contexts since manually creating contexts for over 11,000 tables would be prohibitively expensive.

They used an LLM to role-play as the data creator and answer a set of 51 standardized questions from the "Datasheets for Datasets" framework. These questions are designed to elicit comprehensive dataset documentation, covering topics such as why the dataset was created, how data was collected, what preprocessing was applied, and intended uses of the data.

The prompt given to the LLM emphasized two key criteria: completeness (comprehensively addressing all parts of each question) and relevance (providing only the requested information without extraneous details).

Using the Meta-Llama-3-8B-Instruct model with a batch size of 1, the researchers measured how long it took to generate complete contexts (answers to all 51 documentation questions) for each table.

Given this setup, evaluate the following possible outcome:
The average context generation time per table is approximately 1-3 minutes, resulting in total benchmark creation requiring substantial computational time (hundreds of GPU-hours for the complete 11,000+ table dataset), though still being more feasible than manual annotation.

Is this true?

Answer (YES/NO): NO